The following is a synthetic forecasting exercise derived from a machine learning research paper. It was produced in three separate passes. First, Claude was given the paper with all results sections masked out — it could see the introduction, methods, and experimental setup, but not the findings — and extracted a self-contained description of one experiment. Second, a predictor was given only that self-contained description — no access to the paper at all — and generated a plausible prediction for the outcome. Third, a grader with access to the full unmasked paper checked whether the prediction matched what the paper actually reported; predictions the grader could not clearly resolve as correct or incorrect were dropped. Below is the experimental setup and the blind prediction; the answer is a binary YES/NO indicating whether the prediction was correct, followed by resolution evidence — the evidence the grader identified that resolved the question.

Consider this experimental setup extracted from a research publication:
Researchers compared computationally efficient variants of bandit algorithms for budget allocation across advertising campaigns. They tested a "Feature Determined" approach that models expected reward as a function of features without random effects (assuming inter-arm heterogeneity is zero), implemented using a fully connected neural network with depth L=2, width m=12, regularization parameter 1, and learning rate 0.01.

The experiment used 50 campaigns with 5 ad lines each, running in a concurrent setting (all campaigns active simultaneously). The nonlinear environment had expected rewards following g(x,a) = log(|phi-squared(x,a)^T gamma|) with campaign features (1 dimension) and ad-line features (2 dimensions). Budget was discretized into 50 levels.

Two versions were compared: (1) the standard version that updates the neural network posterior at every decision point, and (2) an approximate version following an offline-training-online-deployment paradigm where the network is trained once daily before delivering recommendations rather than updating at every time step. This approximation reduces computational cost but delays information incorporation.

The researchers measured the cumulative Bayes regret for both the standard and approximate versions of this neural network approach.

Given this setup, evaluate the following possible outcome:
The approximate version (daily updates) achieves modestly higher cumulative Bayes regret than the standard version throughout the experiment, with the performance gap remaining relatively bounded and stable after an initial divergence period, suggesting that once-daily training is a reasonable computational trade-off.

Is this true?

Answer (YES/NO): NO